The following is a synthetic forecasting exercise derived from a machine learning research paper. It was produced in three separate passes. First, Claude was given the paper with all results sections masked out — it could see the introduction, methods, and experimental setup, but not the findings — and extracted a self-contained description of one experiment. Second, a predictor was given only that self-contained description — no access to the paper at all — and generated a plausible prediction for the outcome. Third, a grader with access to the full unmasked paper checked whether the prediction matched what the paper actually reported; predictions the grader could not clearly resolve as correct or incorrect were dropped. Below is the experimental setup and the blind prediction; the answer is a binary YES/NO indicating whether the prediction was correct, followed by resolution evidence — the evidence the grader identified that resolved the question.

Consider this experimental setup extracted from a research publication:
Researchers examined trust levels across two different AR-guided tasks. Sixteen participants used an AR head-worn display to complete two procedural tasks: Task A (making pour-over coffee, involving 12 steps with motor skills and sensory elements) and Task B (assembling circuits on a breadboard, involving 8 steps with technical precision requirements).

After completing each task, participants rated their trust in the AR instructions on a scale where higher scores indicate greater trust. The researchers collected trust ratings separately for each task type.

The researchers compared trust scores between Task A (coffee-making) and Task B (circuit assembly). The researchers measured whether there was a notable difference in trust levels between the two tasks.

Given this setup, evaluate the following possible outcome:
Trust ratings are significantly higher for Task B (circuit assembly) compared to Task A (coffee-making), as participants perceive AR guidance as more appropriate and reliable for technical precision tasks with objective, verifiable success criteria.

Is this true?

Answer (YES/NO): NO